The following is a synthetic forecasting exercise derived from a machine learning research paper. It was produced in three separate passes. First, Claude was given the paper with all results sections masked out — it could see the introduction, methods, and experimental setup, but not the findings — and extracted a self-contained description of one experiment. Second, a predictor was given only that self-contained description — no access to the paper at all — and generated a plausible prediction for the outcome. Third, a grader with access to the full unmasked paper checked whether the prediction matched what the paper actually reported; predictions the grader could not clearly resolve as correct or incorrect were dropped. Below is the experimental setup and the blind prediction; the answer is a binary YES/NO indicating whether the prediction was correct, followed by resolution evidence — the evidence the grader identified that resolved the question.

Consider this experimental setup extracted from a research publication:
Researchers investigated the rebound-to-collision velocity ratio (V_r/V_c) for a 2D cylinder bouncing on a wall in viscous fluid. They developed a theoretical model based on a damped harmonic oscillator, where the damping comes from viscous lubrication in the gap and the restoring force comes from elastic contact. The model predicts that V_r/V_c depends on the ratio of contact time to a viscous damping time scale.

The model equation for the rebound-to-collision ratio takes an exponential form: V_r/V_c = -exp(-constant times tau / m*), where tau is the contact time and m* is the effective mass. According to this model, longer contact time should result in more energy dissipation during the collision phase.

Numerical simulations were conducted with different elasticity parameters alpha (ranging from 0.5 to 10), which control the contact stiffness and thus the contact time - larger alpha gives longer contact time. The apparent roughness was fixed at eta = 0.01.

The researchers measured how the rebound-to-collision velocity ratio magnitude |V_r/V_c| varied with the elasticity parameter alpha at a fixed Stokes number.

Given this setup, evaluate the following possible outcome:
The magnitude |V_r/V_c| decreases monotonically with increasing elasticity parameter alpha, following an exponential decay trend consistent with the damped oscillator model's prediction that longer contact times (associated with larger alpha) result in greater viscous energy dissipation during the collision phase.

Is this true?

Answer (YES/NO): YES